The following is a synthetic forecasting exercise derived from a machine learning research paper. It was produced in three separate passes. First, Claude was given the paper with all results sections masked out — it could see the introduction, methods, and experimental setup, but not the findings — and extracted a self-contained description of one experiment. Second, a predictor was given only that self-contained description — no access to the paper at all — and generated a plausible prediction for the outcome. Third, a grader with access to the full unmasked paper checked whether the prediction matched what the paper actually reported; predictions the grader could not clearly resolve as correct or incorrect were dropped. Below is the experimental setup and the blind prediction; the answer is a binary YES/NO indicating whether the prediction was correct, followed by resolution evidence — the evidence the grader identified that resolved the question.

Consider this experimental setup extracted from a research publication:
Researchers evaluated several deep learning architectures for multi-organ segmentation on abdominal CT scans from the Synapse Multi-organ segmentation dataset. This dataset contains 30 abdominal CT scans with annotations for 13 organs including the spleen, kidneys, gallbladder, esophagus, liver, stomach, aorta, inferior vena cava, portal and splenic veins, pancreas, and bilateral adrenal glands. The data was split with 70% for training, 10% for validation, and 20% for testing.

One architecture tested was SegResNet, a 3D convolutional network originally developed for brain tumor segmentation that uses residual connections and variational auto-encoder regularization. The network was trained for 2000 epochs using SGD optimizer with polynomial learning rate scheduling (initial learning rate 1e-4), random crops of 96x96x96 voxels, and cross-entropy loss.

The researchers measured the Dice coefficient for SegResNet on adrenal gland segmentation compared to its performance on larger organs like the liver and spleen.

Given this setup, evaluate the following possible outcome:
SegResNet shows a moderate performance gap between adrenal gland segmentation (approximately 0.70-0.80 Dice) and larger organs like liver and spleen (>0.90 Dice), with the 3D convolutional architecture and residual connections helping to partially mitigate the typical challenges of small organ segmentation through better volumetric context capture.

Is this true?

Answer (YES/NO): NO